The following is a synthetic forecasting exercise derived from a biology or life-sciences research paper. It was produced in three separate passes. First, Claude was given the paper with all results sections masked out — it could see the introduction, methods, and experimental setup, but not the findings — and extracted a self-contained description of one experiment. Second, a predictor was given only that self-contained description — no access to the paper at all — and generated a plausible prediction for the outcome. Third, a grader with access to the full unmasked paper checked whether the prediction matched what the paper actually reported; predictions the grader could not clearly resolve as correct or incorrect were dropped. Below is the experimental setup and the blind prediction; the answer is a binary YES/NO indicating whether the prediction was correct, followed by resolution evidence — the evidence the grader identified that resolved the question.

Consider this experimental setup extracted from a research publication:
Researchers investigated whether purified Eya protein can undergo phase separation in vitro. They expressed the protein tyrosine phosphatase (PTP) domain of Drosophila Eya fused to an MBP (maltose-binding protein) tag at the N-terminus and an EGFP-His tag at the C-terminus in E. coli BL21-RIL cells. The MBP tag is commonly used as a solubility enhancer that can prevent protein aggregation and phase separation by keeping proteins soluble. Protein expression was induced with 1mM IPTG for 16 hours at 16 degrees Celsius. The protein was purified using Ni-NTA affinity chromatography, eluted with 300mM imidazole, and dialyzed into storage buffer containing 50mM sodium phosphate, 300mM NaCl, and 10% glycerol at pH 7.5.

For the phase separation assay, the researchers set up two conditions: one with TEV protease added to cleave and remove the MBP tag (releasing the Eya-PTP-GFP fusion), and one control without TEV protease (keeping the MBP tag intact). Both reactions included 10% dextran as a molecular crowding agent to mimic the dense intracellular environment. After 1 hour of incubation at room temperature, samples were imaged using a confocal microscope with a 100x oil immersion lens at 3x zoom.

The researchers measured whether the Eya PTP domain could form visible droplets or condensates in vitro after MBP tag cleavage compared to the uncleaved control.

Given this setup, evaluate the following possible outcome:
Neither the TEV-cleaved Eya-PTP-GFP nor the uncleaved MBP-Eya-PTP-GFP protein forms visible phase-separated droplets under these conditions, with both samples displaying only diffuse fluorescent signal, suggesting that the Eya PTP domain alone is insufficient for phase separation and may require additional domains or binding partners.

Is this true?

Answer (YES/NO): NO